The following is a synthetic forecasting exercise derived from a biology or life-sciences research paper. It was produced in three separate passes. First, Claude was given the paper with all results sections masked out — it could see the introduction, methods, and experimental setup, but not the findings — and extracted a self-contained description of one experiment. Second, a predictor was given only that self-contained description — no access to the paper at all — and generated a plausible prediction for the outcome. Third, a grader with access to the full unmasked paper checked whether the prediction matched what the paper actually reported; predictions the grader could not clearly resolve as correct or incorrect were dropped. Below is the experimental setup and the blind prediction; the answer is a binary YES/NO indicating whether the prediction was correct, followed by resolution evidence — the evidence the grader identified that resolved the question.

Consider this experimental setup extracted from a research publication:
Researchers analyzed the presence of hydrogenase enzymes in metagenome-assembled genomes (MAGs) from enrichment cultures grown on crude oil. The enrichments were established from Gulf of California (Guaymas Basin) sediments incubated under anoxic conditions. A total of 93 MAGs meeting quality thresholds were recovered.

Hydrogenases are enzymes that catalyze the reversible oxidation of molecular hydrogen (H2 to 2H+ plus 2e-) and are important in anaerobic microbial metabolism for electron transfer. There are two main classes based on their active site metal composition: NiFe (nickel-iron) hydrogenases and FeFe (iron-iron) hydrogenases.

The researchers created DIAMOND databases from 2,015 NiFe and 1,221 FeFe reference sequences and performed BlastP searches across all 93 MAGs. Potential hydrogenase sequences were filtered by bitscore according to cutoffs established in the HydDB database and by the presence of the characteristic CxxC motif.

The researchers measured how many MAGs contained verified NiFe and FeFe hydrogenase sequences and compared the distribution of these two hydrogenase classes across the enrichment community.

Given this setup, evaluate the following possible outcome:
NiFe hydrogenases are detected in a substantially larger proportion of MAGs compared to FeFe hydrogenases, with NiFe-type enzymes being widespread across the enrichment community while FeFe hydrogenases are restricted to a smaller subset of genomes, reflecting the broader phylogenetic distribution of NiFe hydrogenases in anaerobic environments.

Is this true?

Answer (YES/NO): YES